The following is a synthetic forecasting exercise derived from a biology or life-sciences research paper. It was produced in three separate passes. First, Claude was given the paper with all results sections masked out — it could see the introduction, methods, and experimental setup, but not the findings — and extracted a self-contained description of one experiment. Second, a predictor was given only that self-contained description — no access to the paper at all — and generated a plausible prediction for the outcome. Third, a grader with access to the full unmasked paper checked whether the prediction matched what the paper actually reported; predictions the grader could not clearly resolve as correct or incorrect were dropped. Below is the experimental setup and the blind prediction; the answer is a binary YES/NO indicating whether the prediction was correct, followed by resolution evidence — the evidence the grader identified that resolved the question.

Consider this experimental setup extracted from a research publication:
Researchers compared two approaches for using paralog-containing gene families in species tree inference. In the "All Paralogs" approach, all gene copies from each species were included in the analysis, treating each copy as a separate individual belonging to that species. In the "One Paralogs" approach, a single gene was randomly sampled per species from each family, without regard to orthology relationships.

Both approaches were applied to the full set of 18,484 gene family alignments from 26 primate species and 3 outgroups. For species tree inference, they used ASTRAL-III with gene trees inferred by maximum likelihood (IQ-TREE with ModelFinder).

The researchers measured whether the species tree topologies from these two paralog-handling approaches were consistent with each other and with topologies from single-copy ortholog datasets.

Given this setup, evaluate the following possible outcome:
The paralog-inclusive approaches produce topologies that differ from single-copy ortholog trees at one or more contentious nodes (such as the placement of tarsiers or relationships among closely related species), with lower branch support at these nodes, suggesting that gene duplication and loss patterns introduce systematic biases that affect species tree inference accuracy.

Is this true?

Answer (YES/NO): NO